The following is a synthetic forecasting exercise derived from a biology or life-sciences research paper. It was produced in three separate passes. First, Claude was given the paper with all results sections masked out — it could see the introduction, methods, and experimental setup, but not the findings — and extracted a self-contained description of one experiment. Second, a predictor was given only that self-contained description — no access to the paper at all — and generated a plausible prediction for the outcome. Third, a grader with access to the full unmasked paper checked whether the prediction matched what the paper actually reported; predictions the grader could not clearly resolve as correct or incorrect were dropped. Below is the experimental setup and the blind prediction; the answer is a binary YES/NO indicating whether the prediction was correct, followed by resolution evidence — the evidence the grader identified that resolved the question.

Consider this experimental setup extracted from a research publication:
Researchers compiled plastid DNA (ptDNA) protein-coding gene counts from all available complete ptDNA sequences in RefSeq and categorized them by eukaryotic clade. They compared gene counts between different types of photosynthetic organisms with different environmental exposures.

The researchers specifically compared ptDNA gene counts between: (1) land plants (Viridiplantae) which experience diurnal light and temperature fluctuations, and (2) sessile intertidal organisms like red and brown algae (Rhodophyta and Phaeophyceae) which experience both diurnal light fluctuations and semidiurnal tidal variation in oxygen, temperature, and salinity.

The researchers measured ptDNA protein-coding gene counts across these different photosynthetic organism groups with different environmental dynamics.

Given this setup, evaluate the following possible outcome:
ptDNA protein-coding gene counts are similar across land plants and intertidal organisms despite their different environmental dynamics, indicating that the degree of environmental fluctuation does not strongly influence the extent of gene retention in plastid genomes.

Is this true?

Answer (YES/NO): NO